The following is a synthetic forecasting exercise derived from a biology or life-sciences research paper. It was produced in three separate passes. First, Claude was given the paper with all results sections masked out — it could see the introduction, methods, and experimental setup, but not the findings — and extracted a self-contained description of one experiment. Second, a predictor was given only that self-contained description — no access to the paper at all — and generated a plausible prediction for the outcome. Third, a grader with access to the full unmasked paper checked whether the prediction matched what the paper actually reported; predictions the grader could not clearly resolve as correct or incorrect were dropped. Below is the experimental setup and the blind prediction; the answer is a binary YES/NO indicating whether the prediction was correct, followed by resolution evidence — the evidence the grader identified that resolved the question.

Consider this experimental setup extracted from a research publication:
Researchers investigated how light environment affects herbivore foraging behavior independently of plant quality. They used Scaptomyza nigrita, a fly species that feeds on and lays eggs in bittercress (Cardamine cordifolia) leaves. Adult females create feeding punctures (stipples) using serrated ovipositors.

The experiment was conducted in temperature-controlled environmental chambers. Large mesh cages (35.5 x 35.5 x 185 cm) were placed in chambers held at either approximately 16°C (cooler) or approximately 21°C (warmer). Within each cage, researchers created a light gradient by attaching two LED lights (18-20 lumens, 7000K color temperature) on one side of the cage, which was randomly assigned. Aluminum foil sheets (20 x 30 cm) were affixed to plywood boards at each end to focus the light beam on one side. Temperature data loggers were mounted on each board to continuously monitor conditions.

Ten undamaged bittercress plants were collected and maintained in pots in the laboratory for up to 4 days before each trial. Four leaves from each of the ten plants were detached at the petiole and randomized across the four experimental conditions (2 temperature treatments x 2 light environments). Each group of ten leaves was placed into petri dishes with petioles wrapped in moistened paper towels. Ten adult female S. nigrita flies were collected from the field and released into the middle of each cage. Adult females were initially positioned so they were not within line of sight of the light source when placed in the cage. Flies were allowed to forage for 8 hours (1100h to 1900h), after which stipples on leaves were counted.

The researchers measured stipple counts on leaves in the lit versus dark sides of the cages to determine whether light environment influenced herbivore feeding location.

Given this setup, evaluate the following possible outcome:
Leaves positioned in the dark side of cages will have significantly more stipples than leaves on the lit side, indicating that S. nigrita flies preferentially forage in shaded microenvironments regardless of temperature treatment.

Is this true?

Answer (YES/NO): NO